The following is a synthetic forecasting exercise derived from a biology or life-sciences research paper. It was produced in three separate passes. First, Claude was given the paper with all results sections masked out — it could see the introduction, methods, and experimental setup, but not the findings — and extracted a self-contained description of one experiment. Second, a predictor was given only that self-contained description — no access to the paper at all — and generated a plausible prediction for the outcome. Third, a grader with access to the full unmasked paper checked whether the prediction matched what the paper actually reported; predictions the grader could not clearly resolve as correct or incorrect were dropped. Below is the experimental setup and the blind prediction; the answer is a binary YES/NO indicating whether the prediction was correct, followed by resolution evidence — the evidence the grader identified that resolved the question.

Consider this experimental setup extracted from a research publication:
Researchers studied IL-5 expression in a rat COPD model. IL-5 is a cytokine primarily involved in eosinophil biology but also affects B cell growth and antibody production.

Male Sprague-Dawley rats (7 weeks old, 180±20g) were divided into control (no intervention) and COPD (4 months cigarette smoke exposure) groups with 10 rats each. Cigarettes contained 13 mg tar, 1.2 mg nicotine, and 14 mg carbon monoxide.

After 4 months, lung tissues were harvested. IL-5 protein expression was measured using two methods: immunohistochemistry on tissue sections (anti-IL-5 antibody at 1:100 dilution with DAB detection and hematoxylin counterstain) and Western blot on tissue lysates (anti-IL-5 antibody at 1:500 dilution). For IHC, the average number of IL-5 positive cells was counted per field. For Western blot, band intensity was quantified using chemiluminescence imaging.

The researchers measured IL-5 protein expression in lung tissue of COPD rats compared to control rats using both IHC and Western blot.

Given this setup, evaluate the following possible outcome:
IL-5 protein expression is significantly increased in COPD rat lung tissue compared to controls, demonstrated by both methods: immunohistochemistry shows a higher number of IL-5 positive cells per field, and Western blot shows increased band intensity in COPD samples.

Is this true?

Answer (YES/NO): NO